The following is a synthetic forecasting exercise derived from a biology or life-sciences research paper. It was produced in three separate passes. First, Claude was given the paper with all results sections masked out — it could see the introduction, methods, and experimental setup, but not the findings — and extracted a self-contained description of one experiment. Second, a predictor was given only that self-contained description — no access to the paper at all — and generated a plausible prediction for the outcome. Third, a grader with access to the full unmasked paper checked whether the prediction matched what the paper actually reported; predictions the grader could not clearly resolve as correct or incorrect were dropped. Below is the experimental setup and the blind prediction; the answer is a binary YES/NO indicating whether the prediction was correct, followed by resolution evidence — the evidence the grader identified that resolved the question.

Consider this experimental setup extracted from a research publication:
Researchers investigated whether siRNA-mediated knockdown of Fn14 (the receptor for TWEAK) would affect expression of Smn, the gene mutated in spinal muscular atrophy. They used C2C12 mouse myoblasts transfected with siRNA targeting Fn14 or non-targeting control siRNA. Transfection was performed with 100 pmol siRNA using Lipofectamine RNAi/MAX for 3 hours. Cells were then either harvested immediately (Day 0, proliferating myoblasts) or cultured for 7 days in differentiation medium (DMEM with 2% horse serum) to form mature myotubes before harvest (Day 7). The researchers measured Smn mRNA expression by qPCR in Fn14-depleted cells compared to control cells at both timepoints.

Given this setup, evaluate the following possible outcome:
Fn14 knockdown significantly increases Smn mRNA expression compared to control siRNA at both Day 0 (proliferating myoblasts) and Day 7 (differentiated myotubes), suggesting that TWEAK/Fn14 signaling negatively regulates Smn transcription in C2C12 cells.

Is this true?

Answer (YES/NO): NO